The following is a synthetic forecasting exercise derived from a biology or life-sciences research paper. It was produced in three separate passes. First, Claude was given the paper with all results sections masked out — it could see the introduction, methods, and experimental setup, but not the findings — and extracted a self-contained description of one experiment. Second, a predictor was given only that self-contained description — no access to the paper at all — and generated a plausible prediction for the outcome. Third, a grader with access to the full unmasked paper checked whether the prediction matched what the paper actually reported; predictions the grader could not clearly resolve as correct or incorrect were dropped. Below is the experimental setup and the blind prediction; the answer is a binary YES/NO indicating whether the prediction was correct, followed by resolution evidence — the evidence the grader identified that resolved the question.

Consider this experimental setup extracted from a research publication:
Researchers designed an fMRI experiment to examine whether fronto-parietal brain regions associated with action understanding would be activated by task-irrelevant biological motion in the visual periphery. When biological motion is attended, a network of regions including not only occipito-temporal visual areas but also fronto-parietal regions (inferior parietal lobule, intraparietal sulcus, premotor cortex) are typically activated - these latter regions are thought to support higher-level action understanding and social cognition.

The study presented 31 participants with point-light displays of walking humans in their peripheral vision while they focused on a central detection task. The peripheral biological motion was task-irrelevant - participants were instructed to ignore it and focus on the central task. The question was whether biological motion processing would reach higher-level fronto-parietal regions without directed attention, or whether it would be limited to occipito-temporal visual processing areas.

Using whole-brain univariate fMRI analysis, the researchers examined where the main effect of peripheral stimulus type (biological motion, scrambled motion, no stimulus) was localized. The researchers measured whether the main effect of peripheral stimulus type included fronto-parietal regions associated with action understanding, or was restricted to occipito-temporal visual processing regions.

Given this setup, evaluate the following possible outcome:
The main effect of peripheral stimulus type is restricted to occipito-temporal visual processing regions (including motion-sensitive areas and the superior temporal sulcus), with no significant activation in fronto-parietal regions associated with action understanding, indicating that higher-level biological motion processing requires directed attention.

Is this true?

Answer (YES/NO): NO